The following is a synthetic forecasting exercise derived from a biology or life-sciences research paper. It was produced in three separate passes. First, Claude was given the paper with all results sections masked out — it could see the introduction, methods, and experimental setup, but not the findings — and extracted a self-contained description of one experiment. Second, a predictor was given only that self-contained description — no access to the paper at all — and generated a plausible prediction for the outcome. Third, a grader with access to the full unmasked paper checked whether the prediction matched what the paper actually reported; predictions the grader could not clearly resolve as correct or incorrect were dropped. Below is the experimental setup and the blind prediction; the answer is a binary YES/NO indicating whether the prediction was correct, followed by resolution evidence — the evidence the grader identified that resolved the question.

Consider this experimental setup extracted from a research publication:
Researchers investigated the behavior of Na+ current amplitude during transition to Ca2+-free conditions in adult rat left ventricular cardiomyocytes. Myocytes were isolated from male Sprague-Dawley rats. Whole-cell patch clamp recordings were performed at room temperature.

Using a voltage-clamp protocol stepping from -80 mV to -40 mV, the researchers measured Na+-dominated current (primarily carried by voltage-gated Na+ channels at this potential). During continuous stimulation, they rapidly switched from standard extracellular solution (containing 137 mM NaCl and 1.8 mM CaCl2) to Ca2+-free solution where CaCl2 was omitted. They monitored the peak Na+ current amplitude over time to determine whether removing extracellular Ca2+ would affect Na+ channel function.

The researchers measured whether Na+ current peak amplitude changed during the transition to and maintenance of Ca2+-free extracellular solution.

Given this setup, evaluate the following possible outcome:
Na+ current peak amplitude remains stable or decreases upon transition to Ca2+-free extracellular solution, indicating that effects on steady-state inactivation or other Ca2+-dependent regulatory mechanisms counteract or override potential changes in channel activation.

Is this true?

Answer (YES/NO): YES